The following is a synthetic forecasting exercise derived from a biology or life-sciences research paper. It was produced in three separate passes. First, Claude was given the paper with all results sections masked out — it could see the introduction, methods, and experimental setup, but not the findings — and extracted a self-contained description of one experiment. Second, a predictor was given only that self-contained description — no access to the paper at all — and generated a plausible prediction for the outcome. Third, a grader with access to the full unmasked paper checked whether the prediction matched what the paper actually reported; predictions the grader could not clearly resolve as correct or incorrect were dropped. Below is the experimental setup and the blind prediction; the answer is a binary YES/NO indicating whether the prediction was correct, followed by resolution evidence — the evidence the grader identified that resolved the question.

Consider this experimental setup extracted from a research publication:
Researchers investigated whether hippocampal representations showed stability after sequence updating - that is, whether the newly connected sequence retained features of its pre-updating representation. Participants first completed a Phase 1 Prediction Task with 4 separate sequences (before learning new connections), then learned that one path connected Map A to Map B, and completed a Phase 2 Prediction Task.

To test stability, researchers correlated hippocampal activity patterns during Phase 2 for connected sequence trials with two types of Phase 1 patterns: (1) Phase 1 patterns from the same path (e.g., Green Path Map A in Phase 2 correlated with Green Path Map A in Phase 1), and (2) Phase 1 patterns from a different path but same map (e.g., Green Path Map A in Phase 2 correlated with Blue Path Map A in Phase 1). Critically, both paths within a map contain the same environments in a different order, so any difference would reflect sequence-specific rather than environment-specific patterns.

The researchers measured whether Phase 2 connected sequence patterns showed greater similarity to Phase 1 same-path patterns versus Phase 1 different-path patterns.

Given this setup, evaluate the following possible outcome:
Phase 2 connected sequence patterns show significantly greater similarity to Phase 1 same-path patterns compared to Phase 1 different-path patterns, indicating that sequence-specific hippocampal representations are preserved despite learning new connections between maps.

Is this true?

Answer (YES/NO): YES